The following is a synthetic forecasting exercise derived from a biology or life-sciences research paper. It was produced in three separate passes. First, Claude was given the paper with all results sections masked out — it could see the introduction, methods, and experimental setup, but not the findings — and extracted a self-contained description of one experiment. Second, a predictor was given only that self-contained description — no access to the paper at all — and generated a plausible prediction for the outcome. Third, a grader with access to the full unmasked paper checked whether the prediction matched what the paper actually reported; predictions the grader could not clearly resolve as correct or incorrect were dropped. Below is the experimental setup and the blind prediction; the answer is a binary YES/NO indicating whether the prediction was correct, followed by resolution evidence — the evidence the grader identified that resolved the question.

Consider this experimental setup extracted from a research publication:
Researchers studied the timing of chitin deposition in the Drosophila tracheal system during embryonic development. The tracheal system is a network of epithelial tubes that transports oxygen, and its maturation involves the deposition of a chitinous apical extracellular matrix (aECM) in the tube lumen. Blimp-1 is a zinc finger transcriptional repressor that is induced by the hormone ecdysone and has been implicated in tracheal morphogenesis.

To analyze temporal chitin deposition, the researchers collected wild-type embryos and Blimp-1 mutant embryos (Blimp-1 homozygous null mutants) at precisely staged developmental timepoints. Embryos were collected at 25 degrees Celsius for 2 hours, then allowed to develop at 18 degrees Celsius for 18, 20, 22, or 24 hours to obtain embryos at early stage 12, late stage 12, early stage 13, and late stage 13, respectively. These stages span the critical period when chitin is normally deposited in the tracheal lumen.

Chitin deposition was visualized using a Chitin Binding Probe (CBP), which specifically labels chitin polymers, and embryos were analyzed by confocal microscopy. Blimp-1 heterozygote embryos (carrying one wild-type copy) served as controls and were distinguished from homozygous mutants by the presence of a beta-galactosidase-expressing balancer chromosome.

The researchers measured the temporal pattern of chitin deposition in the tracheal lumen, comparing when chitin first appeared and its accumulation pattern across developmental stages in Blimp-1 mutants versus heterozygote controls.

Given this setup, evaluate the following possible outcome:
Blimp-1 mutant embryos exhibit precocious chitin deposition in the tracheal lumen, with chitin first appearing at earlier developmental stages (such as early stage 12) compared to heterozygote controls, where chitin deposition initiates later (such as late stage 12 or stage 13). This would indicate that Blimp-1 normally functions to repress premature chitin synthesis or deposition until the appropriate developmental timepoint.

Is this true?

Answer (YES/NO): YES